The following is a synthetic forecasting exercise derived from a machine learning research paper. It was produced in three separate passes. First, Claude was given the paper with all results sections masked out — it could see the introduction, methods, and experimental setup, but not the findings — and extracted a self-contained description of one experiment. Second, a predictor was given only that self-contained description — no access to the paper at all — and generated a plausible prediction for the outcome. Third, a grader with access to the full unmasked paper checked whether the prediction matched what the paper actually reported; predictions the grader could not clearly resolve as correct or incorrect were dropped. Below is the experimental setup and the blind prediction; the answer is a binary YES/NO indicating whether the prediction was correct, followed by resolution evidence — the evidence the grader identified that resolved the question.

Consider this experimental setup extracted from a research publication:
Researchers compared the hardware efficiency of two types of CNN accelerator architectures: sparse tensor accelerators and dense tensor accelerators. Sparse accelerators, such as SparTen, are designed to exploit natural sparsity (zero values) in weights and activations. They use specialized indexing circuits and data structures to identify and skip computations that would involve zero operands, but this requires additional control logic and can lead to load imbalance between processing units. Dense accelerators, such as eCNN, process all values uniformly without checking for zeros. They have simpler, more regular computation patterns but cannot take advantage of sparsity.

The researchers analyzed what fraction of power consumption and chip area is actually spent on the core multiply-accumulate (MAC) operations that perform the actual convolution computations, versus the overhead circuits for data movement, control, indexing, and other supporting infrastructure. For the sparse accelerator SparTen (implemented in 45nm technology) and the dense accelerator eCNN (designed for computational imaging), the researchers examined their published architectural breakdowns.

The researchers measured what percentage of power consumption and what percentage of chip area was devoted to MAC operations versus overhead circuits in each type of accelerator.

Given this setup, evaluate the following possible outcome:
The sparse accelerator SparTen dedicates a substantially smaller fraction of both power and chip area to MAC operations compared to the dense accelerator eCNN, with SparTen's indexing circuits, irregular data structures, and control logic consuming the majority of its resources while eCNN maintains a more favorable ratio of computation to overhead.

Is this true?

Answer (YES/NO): YES